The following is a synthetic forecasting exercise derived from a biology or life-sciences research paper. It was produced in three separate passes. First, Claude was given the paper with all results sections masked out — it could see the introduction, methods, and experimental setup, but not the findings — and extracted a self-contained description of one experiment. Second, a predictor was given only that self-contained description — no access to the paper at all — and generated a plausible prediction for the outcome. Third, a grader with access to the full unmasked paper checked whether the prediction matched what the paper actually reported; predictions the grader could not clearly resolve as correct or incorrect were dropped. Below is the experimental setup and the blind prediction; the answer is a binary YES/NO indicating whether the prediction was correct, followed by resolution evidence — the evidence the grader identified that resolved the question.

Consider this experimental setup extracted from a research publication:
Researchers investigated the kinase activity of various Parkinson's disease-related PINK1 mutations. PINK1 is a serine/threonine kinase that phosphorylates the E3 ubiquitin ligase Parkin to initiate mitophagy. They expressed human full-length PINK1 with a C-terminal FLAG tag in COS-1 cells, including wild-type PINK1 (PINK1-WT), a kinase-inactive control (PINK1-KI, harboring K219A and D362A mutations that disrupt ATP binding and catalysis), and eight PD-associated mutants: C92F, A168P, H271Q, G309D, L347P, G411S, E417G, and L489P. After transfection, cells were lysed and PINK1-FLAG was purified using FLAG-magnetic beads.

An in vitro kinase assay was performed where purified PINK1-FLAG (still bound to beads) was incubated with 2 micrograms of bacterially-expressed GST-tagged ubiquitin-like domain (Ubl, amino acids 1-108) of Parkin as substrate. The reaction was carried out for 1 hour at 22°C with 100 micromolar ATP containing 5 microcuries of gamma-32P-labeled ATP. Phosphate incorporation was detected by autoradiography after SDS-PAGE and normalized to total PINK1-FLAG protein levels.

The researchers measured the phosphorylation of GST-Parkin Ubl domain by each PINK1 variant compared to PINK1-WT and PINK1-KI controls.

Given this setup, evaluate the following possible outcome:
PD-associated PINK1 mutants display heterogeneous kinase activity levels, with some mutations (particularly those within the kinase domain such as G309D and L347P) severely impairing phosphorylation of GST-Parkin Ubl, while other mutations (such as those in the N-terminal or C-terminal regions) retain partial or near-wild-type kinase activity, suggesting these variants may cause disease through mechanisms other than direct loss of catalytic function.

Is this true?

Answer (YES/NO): NO